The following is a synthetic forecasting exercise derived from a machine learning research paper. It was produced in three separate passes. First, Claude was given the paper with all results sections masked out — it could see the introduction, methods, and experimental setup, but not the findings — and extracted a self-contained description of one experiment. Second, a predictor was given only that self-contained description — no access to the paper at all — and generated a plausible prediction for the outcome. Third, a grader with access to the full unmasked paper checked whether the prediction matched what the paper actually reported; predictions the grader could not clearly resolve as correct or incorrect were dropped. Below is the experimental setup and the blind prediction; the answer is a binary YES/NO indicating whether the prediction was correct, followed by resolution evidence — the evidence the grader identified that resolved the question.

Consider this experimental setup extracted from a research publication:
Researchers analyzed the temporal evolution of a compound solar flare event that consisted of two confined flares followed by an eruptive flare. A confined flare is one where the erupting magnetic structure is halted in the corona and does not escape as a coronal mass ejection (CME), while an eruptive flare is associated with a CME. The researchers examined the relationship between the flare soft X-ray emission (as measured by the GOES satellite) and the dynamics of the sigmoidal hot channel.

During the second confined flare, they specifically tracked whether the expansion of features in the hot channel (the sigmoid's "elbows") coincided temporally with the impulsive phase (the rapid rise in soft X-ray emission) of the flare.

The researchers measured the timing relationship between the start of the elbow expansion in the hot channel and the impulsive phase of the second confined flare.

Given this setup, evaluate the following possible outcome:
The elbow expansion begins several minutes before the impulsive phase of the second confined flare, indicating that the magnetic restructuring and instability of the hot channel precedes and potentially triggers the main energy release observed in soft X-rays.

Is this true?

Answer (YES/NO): NO